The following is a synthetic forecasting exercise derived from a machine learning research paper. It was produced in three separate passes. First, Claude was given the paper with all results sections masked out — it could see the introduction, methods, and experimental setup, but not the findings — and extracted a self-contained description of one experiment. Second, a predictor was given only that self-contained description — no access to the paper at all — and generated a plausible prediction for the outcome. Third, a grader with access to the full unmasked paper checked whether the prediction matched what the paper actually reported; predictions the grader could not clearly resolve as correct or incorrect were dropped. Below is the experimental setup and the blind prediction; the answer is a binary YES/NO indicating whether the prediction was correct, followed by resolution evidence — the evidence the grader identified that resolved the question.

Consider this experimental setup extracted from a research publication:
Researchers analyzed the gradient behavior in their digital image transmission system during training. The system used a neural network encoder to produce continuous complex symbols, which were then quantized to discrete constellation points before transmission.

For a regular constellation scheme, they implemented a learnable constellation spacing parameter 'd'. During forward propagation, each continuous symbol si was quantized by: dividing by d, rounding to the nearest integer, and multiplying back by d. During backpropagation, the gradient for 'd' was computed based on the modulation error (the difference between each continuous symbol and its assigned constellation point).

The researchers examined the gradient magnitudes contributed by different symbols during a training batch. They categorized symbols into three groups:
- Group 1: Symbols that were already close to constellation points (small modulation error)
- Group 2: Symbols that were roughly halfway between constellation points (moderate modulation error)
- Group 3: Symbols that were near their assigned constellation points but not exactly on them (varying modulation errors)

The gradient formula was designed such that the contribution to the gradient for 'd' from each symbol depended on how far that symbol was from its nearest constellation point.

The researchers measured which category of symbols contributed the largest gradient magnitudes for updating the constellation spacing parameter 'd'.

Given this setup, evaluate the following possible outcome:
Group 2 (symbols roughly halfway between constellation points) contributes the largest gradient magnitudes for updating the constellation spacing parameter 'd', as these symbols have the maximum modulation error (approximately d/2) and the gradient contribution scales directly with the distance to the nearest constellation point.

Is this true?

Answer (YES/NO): YES